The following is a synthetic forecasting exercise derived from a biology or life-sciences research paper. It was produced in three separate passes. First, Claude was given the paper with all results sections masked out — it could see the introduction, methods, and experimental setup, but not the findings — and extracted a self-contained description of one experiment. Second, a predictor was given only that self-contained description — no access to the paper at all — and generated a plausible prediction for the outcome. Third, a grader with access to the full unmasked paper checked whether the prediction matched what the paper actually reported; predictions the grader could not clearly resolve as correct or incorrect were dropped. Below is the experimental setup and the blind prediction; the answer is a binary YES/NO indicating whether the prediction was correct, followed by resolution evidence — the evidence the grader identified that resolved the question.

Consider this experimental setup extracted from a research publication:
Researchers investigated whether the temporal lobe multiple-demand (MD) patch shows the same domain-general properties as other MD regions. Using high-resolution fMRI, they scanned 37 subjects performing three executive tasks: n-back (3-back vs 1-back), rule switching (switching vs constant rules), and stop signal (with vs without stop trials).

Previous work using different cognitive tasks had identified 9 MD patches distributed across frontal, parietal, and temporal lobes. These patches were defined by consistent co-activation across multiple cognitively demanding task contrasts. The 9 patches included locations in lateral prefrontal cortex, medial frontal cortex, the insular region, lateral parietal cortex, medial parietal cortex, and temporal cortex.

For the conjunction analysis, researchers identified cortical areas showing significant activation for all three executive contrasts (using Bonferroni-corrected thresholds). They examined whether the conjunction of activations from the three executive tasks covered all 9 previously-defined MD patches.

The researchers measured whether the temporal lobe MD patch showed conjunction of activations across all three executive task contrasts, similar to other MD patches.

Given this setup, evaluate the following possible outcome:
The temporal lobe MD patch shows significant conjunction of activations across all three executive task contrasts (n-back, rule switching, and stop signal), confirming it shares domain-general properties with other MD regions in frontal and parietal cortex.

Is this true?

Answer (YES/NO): NO